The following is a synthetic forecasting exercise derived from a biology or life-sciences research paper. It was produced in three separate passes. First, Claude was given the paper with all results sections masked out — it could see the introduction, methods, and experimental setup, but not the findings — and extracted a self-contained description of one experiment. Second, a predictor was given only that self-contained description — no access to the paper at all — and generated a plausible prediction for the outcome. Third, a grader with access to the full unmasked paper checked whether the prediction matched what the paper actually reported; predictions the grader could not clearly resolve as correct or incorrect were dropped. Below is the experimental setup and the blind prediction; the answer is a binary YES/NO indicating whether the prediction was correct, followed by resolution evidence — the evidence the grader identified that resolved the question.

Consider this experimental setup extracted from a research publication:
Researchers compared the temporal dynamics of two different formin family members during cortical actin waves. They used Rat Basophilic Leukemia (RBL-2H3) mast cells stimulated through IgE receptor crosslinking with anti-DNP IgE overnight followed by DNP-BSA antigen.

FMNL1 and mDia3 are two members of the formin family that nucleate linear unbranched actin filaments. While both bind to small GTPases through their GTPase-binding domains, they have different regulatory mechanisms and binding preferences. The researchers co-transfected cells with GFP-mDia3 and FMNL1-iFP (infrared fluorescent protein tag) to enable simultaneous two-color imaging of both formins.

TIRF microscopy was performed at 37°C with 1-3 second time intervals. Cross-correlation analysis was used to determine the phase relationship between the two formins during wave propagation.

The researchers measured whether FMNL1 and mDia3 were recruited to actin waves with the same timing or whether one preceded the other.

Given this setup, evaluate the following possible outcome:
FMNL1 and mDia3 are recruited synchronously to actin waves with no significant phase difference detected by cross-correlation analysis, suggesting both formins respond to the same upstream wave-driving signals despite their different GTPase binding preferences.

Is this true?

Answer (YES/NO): NO